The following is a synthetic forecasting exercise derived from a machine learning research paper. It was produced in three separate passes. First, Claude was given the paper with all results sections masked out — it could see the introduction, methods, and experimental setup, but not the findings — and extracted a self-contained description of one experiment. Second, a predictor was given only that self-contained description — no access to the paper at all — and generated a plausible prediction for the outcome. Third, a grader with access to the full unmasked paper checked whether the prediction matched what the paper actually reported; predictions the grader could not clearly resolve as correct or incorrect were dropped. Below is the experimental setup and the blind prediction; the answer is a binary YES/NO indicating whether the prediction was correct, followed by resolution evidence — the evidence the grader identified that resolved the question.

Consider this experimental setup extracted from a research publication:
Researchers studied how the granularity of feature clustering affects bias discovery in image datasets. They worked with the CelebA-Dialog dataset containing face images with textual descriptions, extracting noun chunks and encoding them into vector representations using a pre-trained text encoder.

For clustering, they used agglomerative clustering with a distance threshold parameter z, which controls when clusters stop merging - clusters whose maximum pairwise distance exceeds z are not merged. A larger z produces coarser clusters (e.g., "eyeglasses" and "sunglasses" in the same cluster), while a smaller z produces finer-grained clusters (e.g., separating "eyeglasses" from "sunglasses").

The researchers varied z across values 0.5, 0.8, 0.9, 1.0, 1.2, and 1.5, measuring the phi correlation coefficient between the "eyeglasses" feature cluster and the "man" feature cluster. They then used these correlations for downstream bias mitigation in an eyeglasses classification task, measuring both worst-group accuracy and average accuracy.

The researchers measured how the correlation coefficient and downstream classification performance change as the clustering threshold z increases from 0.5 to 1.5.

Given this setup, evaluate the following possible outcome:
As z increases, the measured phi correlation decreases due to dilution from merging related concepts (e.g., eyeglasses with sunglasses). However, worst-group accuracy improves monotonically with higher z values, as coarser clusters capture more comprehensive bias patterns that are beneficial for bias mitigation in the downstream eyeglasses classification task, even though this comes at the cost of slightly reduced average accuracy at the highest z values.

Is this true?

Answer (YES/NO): NO